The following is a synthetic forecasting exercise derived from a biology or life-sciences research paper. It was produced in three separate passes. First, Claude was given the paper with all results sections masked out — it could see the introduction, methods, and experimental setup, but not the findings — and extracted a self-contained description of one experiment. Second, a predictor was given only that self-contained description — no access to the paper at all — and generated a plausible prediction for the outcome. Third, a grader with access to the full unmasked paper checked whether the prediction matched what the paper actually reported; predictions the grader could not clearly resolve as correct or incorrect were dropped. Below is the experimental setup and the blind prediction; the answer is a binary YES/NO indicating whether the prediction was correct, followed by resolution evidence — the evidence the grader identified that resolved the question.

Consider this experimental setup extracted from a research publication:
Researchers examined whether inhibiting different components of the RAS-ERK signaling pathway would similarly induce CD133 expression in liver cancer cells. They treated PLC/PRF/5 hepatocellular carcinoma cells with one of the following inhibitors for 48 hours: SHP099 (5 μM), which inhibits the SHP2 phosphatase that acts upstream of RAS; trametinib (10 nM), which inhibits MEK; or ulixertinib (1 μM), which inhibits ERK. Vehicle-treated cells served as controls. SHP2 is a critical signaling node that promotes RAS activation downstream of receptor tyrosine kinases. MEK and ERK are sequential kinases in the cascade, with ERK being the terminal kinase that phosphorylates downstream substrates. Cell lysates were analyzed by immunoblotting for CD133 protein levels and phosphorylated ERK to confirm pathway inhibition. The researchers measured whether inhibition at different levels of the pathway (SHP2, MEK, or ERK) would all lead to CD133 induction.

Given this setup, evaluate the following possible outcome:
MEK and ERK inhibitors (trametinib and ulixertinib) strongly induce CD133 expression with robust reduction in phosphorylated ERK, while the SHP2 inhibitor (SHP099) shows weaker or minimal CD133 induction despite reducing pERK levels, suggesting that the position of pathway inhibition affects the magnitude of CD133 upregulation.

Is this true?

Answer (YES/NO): NO